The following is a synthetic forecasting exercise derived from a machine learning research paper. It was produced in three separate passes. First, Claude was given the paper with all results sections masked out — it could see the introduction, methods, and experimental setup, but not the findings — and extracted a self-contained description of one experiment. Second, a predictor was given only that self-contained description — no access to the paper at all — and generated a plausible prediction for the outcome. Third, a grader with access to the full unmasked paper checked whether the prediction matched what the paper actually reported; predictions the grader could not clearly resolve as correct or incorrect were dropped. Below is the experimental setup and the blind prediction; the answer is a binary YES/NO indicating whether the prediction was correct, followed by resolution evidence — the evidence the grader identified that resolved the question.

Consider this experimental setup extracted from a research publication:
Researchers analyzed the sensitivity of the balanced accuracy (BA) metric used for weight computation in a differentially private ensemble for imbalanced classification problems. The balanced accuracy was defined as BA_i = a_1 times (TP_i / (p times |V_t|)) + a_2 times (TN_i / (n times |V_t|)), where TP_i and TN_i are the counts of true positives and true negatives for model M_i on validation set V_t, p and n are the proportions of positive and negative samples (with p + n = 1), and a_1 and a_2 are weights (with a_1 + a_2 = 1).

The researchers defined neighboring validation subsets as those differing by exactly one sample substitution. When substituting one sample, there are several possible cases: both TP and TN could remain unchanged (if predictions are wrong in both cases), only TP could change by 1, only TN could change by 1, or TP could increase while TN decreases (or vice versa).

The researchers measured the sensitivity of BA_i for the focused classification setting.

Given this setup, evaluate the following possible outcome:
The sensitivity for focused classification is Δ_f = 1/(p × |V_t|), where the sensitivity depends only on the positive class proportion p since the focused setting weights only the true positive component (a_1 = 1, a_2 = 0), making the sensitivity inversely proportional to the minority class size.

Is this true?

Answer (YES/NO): NO